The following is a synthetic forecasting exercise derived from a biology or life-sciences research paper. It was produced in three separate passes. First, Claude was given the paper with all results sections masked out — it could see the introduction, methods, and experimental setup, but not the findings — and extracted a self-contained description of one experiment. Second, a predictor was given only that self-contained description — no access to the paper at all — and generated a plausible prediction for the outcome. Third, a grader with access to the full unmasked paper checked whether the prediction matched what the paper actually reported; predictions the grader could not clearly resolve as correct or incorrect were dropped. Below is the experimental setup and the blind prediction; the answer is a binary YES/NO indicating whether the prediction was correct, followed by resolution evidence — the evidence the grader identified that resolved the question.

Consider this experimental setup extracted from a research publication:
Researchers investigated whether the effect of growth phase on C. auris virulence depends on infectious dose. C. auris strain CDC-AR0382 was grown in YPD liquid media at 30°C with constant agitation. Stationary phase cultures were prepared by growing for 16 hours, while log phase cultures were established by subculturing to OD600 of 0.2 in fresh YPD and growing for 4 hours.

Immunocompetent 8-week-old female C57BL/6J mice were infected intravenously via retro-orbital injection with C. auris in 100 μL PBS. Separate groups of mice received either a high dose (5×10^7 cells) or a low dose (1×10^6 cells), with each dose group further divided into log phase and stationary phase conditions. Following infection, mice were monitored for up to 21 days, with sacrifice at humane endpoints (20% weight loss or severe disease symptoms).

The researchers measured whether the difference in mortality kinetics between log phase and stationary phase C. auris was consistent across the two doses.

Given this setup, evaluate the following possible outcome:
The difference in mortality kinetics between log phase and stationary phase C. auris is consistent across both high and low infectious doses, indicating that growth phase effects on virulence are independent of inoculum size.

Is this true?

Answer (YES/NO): NO